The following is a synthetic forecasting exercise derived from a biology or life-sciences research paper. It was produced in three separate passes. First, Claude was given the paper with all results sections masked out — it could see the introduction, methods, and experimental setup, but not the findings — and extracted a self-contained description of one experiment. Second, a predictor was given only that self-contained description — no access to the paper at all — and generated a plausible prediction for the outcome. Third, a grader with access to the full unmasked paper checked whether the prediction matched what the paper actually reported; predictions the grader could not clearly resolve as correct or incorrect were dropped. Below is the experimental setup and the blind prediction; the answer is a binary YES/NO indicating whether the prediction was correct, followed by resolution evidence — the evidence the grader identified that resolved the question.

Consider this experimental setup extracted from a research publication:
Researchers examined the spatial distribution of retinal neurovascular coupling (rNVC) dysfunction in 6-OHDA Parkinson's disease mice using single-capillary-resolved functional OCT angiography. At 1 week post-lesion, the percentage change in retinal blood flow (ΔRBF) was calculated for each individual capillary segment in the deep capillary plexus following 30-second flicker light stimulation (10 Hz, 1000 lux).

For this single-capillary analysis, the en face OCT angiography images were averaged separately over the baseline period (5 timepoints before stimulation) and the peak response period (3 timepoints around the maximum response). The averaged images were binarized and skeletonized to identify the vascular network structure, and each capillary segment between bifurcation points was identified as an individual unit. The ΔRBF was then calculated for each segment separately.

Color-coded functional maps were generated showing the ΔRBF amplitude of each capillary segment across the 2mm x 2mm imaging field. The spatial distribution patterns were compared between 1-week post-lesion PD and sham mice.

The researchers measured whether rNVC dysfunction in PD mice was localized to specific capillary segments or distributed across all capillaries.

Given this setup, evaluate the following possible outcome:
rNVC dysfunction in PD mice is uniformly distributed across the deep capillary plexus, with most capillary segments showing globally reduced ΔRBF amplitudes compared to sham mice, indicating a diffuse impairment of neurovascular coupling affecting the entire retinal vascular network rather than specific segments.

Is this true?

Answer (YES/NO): NO